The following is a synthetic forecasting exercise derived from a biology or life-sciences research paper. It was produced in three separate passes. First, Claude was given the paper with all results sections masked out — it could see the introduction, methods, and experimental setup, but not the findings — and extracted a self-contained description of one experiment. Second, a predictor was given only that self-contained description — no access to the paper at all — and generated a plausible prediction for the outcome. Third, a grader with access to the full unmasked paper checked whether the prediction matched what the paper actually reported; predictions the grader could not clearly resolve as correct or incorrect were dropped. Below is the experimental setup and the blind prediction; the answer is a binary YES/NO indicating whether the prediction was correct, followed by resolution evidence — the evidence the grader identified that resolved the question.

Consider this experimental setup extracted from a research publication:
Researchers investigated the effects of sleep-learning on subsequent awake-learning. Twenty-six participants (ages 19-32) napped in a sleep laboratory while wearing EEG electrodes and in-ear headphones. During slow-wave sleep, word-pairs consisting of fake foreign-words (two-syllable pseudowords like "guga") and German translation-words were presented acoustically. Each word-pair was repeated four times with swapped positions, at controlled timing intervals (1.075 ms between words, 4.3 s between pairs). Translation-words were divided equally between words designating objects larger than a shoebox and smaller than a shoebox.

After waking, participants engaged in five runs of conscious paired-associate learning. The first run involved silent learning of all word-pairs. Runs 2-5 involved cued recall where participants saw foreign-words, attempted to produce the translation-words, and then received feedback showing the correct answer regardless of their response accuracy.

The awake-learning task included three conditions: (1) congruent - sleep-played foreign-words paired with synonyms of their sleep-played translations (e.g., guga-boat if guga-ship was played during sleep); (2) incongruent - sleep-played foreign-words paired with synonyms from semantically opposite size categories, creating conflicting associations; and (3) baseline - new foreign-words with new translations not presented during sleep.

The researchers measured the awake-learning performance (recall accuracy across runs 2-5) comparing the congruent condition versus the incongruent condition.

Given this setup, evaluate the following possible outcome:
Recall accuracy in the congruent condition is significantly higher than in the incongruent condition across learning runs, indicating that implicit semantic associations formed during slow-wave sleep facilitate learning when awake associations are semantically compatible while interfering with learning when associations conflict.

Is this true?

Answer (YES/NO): NO